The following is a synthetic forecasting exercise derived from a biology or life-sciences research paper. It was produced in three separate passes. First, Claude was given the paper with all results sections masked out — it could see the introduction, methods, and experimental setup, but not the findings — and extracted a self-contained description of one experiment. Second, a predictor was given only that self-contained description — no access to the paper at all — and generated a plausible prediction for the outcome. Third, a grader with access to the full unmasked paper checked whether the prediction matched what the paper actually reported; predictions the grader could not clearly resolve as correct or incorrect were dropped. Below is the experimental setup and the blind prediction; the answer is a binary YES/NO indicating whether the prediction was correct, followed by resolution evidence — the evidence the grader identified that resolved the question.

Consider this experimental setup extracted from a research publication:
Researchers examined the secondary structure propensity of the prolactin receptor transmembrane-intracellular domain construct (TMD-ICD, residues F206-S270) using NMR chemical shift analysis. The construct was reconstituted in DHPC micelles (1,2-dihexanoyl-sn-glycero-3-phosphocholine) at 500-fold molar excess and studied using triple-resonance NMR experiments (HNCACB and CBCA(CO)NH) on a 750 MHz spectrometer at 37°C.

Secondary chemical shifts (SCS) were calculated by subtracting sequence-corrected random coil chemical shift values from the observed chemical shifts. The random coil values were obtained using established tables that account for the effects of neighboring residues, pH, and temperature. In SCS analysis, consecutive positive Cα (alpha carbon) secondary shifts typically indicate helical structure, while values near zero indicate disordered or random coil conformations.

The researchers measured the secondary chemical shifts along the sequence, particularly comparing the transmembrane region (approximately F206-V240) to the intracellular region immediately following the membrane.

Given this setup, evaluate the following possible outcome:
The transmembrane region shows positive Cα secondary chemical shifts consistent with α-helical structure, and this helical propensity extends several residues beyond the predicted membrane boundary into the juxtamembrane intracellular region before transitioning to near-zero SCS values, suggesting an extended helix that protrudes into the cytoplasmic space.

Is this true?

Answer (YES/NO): NO